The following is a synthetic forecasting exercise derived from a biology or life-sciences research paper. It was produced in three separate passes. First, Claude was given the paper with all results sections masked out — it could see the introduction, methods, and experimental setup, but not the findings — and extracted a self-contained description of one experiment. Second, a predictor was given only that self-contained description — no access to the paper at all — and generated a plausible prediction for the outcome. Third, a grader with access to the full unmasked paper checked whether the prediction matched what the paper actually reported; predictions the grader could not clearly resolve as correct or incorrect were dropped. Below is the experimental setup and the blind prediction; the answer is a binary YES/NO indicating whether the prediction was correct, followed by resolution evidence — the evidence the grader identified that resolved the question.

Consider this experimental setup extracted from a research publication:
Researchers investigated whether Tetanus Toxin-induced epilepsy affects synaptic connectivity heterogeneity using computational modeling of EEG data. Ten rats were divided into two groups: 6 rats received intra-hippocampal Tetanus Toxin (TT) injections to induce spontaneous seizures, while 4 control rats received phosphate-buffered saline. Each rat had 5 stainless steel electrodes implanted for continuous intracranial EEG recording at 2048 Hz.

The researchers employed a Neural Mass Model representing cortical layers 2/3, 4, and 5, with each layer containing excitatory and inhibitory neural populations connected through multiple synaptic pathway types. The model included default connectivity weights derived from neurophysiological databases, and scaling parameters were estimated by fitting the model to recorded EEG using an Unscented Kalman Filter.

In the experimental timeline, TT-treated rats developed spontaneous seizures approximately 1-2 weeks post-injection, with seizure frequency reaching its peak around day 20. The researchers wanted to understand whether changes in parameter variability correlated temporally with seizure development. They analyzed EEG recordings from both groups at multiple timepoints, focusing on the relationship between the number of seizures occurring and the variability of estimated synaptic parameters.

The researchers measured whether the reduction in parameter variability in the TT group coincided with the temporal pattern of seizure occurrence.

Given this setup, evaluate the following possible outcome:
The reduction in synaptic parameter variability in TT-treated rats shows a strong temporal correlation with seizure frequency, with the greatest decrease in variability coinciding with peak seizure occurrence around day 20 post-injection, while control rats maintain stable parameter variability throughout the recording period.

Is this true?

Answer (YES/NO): YES